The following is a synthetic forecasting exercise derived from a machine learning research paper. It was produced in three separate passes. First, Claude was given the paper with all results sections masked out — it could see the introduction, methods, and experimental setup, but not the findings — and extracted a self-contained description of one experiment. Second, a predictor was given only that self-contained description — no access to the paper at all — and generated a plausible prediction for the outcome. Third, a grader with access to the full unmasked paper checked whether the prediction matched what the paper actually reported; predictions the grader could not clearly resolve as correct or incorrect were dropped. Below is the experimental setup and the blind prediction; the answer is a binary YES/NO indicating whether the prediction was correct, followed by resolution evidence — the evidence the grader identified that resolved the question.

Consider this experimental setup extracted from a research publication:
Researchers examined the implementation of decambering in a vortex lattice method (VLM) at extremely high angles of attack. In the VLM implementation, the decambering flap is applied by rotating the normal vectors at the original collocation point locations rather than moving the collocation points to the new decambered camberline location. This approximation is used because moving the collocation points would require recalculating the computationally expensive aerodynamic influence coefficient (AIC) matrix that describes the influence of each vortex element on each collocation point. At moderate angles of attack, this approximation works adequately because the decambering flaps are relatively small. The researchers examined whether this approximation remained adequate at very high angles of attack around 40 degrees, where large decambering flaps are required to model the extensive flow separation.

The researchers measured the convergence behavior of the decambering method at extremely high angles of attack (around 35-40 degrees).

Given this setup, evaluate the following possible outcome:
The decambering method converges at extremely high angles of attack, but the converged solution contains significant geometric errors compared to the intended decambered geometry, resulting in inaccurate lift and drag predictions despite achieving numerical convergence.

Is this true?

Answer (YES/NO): NO